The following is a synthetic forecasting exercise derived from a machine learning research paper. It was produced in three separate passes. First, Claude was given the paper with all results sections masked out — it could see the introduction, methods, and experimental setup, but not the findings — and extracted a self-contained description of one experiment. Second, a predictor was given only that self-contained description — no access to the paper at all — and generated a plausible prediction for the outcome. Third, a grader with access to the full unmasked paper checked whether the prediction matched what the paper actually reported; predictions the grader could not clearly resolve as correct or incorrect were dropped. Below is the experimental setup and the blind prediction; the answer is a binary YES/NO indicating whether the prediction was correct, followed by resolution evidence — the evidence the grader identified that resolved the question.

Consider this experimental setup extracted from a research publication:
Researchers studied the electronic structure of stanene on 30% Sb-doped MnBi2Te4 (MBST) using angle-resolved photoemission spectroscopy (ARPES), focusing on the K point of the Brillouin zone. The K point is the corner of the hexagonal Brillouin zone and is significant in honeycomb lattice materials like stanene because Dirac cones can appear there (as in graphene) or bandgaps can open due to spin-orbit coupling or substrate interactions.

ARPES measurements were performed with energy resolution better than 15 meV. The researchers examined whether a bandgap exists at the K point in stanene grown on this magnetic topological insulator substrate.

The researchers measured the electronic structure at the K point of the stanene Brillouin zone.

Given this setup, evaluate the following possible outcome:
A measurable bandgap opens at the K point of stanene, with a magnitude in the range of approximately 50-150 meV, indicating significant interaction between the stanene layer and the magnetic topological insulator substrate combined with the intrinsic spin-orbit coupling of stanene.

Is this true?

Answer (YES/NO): NO